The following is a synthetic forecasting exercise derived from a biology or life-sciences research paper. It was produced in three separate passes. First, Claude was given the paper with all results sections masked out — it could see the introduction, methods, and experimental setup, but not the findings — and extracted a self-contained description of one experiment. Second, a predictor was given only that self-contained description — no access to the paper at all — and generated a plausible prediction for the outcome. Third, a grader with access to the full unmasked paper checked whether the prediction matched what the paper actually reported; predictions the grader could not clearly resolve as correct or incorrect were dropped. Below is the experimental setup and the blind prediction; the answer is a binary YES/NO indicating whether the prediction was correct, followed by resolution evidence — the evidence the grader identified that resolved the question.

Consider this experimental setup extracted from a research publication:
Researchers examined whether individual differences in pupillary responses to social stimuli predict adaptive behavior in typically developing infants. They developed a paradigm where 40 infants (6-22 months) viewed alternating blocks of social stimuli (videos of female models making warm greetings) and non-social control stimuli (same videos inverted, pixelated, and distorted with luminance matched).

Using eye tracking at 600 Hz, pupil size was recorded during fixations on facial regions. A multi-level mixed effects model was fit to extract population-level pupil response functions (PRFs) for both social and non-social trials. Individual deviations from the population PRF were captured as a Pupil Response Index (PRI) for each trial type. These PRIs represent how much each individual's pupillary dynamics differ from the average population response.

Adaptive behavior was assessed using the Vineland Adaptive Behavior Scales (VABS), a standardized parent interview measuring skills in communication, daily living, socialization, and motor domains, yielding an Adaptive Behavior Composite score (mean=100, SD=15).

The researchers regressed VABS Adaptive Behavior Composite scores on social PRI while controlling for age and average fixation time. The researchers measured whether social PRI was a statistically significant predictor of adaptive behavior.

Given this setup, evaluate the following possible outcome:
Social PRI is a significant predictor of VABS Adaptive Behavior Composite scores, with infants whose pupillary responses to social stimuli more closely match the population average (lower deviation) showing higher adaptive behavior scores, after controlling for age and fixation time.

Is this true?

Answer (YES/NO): NO